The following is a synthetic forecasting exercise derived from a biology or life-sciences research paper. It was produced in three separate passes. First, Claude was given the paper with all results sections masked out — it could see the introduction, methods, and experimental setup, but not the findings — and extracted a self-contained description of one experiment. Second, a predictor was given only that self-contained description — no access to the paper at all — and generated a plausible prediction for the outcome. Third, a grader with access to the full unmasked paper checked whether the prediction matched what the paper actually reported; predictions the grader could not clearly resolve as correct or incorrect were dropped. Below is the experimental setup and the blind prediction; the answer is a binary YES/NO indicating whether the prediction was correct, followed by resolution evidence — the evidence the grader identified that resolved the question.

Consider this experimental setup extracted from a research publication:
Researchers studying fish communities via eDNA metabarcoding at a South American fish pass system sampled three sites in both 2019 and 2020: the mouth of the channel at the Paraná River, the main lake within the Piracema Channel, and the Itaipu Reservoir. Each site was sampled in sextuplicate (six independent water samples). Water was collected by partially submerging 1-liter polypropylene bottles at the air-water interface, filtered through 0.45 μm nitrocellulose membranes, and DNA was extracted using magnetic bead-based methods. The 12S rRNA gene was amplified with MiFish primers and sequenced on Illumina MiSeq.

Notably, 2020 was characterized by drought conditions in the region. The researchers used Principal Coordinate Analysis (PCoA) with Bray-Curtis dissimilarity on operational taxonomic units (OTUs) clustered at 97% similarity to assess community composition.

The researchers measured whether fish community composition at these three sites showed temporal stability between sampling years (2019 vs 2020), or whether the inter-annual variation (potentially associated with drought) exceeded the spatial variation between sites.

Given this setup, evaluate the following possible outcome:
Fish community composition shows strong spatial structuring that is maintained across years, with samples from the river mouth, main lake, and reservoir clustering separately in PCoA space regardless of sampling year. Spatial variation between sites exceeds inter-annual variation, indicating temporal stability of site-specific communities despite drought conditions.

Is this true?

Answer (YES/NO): NO